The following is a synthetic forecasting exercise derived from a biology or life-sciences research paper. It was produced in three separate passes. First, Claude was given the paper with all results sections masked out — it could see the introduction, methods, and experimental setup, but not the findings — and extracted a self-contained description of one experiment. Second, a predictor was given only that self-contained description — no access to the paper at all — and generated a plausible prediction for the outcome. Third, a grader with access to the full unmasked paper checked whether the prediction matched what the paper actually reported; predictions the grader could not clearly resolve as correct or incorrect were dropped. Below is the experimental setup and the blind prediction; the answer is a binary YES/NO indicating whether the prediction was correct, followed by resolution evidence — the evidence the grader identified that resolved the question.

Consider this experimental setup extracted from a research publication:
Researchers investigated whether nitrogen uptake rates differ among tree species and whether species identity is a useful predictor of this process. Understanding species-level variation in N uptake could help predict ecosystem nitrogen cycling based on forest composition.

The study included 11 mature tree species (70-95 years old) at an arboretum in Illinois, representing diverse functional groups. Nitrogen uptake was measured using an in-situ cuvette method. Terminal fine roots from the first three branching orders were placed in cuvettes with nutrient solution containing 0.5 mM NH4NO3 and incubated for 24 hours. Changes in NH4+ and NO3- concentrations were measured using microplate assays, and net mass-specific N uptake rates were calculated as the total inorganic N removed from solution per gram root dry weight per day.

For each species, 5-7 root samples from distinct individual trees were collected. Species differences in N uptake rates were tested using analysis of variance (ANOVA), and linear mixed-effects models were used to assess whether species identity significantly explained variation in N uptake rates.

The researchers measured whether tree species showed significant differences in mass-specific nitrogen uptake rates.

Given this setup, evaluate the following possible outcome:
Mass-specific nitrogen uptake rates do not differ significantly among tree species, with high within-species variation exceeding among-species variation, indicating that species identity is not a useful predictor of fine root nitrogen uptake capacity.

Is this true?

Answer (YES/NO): YES